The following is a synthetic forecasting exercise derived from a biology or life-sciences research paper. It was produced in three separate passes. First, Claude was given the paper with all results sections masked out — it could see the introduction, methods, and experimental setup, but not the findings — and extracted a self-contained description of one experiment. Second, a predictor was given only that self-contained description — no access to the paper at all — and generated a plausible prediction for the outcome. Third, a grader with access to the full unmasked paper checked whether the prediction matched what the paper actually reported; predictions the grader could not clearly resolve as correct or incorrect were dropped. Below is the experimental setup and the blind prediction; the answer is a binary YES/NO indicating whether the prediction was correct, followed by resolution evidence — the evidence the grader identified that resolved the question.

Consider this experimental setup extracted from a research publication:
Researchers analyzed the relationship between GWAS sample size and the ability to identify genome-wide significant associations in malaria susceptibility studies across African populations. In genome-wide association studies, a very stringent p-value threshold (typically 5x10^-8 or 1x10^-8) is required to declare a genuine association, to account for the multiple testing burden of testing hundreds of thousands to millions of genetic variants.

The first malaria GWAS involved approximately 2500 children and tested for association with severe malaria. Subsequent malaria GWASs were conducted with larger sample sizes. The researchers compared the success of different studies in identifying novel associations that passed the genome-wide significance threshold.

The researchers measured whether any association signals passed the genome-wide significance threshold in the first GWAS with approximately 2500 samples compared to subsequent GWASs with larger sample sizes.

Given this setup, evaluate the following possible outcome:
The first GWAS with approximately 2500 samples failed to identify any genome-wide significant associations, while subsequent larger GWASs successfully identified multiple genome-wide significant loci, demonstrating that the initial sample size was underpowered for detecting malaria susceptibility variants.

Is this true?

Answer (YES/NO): YES